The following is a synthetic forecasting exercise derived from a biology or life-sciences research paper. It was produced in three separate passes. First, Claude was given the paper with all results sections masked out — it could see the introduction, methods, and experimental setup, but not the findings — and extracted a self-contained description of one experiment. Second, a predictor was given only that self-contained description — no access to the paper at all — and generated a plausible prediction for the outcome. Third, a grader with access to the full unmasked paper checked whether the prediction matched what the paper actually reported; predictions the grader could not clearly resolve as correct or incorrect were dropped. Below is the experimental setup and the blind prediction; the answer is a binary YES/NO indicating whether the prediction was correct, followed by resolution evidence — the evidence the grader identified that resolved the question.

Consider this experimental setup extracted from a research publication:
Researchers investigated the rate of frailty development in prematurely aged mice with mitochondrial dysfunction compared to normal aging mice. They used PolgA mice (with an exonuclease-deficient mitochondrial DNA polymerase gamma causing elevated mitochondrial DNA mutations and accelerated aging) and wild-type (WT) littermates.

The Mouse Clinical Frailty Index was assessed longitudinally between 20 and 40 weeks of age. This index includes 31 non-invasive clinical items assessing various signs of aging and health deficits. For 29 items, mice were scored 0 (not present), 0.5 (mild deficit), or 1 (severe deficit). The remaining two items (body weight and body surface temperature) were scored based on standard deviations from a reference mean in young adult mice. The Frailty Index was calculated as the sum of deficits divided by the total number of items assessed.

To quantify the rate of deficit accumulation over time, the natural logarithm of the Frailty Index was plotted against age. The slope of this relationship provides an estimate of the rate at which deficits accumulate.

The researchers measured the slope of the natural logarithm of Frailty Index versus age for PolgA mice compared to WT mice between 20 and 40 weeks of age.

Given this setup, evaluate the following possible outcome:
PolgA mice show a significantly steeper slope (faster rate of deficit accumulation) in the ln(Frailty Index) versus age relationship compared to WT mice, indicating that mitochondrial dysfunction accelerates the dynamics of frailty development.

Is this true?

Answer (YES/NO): YES